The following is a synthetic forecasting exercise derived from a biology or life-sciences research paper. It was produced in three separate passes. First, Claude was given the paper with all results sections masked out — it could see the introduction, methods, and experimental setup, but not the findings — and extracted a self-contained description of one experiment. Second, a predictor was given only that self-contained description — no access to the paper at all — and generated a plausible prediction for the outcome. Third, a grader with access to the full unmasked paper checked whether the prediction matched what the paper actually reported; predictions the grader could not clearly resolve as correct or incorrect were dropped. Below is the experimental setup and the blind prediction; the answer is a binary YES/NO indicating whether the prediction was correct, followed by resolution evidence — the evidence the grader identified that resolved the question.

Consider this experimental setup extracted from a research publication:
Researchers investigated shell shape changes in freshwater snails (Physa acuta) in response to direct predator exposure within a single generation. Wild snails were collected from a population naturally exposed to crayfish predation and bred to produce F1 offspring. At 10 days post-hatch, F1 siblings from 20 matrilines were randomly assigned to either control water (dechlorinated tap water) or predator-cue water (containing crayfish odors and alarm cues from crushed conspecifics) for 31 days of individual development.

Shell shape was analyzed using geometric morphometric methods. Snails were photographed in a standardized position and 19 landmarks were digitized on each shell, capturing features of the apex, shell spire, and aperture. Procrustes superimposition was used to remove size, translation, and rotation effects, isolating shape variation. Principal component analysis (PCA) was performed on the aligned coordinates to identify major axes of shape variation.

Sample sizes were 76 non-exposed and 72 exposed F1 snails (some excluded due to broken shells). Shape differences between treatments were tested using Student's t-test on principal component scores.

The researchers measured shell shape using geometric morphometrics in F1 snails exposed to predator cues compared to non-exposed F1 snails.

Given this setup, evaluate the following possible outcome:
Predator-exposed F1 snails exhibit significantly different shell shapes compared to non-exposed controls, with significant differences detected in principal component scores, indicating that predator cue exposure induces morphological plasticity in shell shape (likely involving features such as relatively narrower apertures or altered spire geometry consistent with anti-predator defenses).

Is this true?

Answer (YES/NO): YES